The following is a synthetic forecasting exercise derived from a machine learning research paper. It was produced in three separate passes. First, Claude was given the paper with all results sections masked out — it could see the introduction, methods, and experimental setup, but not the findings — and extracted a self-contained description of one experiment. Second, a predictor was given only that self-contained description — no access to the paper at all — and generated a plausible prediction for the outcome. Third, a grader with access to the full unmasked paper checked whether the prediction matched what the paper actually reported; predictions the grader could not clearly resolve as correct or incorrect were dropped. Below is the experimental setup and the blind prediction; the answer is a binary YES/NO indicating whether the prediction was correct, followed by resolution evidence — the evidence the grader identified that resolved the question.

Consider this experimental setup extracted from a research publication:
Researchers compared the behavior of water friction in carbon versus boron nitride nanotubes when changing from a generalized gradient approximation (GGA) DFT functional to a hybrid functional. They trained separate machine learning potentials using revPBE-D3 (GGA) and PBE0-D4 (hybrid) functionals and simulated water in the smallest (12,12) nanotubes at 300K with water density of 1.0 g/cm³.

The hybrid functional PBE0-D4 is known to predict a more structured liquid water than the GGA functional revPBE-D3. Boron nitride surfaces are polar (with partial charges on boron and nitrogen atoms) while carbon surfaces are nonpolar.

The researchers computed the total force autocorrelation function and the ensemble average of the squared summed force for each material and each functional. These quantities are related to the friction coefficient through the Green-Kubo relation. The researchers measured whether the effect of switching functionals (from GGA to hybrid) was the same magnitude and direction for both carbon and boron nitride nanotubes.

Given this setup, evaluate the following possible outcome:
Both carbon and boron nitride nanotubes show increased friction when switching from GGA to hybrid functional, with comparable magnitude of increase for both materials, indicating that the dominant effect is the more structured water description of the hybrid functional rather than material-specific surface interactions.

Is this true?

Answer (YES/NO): NO